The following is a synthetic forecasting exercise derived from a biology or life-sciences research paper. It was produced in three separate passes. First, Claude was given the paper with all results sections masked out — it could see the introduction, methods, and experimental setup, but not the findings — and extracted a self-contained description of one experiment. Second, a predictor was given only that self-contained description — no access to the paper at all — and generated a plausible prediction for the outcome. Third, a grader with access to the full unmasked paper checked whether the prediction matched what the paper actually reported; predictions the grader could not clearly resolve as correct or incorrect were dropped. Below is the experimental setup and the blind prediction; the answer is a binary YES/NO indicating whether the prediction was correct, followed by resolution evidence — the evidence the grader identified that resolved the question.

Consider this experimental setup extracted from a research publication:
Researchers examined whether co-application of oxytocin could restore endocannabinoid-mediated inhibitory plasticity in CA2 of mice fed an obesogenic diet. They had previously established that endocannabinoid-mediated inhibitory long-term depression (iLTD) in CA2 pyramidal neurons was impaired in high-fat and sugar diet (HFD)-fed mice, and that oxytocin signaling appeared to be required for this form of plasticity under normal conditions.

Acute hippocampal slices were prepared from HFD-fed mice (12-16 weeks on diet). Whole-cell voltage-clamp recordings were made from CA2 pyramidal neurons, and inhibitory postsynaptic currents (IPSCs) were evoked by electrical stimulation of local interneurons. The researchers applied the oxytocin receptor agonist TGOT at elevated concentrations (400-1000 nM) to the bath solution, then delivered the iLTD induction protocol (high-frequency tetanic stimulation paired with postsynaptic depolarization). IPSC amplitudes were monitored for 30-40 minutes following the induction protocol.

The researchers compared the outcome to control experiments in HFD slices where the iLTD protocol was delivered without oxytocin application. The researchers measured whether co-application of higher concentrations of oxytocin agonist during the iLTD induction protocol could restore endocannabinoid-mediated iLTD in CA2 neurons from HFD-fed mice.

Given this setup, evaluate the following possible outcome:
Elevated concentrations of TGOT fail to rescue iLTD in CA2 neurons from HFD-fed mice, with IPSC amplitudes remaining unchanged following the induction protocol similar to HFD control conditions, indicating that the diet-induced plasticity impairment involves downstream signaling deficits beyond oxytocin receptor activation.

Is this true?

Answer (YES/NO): NO